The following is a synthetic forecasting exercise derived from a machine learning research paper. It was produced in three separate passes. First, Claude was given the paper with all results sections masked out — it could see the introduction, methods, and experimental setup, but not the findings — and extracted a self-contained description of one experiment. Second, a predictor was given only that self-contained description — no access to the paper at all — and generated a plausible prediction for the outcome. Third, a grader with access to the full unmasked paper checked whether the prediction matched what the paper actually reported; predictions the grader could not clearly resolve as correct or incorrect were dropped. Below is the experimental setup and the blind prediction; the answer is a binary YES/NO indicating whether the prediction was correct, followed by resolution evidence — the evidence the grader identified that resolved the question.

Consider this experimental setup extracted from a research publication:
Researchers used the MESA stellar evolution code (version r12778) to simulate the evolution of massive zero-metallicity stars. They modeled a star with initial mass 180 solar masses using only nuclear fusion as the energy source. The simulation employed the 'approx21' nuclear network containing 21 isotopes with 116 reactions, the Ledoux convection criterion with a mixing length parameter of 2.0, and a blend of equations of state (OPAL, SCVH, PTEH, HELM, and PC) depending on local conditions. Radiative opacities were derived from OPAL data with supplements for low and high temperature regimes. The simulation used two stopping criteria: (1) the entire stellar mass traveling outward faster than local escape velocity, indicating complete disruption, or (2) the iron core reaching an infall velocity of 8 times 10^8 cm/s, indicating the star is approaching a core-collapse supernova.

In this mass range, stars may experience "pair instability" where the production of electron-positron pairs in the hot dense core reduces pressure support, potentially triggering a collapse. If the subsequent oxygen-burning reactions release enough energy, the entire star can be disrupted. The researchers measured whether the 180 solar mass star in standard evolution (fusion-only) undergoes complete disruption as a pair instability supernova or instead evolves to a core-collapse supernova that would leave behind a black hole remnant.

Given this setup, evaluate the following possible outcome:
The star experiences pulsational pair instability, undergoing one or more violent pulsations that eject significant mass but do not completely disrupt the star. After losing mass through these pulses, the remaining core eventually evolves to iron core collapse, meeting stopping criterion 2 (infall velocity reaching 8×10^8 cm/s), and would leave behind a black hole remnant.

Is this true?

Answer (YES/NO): NO